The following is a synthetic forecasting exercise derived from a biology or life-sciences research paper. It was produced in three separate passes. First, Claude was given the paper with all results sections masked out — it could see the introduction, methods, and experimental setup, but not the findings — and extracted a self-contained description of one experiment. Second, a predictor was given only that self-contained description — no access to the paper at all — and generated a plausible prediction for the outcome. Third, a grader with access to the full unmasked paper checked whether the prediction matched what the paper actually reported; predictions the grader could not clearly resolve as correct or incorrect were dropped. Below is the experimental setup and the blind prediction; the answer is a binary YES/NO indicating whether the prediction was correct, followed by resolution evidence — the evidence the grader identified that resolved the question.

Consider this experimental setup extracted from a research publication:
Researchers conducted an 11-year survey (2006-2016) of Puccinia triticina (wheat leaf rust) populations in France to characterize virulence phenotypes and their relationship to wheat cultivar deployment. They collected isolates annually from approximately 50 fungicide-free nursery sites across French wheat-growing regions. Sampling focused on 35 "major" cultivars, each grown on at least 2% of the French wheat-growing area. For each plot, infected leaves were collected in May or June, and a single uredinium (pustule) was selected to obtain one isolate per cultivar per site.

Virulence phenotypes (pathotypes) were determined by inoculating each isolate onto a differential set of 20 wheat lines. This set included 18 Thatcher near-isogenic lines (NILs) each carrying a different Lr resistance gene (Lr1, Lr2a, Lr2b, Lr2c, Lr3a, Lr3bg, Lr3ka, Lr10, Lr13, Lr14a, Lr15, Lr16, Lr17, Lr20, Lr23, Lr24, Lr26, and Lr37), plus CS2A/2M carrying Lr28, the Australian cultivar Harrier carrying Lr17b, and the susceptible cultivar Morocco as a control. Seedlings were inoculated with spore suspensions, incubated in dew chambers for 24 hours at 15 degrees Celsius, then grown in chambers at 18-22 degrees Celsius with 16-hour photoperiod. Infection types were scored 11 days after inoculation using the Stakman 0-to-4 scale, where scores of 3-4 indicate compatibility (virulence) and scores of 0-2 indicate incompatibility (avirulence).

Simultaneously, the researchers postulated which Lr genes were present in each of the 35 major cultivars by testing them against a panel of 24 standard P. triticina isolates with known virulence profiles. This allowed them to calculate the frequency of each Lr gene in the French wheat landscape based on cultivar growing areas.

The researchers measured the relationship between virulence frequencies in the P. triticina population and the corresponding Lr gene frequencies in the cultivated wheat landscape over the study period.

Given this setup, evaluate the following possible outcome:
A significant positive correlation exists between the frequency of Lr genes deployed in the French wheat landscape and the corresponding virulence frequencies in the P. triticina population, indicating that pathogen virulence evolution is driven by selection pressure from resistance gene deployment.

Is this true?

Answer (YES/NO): NO